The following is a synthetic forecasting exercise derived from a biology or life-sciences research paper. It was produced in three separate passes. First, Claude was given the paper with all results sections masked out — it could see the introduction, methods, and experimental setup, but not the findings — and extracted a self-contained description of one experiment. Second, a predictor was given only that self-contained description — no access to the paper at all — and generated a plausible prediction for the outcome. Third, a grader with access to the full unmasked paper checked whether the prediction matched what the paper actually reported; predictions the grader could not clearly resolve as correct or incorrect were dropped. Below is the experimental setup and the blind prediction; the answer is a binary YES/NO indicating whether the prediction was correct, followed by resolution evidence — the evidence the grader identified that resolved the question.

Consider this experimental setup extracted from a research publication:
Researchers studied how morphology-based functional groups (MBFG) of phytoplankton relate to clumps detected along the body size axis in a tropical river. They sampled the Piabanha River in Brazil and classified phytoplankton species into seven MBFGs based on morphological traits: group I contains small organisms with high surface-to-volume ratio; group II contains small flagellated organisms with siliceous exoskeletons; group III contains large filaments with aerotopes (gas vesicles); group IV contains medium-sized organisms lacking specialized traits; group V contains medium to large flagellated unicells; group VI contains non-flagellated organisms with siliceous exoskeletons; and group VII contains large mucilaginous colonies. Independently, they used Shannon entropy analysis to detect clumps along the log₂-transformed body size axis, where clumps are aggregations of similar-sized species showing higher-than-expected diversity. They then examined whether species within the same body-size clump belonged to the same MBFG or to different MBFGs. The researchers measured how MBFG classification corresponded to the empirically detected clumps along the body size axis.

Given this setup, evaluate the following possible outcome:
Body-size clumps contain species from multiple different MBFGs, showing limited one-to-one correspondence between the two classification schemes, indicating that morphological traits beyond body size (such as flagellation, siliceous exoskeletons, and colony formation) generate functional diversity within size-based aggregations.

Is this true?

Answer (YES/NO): YES